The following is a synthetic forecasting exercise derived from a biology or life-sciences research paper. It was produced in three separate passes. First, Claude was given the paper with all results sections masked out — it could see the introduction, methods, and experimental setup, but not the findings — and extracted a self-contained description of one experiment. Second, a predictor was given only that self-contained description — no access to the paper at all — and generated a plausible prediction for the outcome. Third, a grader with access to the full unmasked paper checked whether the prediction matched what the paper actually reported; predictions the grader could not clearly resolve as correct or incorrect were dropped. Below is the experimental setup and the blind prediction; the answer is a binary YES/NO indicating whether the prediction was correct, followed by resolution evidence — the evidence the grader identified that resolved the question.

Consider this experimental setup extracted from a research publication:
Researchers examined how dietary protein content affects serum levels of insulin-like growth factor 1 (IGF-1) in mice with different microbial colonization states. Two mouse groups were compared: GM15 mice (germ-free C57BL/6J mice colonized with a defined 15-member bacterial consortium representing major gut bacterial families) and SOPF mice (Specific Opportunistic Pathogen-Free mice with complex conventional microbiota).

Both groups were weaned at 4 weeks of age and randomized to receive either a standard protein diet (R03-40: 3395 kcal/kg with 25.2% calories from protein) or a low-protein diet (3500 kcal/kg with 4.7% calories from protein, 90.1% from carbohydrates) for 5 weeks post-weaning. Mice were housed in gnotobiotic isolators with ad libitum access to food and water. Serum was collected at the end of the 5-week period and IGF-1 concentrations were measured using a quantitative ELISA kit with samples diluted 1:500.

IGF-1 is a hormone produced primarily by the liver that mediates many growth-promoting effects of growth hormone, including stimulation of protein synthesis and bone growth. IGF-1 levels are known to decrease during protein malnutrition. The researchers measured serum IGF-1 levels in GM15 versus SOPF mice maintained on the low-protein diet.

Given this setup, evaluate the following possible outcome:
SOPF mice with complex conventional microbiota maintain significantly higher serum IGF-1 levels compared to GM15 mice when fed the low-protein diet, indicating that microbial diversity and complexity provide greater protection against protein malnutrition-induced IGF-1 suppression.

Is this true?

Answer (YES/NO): NO